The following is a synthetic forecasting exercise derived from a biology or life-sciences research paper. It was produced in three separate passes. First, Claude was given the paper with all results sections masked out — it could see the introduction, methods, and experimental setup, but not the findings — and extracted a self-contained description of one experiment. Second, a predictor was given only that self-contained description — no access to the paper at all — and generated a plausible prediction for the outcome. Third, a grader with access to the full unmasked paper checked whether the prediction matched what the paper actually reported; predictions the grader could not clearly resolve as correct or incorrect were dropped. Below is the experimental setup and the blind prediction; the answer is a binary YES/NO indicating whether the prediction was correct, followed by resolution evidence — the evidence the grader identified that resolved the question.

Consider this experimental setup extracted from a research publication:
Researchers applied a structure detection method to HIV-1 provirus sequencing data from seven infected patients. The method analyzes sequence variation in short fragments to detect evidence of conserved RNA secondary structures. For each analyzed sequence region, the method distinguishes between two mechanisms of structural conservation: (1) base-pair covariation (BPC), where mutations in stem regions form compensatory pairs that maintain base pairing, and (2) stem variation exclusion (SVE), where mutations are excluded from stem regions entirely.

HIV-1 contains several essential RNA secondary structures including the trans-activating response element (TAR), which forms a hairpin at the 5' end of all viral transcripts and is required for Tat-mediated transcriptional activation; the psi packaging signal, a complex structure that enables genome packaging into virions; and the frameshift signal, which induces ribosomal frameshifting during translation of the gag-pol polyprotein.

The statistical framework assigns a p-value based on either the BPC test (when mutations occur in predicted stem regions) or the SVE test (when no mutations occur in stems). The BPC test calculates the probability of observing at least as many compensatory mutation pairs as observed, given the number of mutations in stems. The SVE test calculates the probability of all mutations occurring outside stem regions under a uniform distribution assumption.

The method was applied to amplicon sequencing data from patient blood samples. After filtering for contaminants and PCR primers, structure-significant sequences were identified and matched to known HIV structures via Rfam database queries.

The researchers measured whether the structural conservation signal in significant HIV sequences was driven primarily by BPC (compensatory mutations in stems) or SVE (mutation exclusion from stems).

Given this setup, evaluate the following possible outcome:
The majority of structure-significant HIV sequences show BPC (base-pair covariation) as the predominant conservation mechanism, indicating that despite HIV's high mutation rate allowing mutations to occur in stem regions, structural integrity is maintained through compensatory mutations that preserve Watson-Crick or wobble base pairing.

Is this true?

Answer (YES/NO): NO